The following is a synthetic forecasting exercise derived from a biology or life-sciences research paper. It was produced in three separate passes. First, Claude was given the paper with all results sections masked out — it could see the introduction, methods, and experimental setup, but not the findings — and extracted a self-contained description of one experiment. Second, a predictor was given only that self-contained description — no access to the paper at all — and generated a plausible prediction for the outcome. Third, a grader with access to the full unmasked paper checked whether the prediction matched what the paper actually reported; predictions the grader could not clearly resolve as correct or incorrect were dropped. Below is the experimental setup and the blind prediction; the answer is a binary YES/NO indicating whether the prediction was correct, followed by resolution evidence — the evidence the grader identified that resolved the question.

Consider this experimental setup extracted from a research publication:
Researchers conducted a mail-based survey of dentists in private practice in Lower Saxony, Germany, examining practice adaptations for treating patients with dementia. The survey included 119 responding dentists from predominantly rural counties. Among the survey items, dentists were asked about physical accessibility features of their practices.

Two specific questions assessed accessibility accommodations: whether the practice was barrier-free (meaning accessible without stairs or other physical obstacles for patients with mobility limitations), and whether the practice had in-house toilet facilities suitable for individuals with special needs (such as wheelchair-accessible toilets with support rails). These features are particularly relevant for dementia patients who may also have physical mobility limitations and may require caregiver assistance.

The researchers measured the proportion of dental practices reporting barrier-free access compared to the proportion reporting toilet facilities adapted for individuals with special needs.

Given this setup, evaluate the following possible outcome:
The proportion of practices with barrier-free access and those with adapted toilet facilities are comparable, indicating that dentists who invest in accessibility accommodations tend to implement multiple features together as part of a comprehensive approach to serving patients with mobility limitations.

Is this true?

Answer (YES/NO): NO